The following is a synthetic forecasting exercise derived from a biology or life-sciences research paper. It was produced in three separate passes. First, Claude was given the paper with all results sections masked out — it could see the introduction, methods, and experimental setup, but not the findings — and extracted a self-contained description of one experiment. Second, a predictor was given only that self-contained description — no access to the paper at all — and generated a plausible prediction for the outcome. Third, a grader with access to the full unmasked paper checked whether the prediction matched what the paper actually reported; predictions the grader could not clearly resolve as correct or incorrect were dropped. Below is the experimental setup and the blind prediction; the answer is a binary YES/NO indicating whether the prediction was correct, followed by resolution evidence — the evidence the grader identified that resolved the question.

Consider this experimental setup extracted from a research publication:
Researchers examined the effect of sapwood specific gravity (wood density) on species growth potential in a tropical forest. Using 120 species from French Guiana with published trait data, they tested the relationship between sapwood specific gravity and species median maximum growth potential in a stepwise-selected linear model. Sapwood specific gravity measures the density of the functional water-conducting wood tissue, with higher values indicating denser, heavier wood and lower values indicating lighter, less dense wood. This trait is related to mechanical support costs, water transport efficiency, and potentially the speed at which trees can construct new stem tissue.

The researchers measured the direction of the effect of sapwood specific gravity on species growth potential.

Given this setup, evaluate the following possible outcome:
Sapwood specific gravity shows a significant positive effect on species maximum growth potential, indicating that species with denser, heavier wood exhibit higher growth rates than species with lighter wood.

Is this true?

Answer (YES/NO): NO